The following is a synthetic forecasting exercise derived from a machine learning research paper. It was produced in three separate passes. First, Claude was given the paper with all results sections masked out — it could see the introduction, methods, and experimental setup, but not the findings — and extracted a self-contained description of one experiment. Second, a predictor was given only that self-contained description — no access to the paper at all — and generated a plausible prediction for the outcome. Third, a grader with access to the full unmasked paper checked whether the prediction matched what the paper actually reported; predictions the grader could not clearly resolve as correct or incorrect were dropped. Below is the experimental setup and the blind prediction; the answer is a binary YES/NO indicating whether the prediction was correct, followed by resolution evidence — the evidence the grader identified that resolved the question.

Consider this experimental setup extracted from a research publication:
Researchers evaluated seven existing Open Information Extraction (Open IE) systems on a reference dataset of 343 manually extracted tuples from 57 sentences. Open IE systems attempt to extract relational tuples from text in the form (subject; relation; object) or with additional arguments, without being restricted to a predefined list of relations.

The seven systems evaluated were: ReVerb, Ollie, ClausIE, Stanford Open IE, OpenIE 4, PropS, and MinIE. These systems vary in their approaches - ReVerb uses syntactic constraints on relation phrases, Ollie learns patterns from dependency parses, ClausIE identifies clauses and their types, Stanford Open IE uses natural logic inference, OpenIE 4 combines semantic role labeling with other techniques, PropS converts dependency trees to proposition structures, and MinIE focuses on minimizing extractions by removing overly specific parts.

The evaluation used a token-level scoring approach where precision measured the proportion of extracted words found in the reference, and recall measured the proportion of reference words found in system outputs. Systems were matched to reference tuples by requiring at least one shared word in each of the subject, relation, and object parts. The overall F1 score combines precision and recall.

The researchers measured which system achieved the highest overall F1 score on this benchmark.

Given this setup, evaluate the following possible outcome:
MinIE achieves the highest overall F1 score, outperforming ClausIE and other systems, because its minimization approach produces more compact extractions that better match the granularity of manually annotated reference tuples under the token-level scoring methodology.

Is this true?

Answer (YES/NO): YES